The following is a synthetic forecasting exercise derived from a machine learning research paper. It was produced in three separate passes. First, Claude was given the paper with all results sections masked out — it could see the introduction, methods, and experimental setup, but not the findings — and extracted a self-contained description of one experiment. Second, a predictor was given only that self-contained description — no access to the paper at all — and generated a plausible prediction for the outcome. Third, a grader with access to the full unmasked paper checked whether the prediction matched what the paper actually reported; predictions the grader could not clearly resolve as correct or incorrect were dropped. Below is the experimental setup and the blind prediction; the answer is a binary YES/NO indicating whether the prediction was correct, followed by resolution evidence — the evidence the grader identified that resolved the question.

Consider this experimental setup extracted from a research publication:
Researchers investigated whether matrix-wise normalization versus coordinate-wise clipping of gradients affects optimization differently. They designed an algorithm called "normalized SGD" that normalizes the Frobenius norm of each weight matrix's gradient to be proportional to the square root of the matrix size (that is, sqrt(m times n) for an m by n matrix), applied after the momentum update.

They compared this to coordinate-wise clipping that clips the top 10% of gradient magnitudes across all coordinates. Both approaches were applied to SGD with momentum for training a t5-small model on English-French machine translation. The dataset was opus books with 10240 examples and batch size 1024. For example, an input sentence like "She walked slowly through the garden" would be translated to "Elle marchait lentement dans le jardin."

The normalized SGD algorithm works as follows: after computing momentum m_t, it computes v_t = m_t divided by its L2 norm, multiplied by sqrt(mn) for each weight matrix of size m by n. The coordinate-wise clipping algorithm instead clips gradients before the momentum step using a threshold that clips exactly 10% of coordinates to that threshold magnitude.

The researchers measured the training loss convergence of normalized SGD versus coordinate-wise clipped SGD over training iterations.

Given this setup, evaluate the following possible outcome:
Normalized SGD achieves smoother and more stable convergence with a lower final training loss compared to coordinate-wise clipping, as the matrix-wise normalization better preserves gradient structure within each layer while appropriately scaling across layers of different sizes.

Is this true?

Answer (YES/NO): NO